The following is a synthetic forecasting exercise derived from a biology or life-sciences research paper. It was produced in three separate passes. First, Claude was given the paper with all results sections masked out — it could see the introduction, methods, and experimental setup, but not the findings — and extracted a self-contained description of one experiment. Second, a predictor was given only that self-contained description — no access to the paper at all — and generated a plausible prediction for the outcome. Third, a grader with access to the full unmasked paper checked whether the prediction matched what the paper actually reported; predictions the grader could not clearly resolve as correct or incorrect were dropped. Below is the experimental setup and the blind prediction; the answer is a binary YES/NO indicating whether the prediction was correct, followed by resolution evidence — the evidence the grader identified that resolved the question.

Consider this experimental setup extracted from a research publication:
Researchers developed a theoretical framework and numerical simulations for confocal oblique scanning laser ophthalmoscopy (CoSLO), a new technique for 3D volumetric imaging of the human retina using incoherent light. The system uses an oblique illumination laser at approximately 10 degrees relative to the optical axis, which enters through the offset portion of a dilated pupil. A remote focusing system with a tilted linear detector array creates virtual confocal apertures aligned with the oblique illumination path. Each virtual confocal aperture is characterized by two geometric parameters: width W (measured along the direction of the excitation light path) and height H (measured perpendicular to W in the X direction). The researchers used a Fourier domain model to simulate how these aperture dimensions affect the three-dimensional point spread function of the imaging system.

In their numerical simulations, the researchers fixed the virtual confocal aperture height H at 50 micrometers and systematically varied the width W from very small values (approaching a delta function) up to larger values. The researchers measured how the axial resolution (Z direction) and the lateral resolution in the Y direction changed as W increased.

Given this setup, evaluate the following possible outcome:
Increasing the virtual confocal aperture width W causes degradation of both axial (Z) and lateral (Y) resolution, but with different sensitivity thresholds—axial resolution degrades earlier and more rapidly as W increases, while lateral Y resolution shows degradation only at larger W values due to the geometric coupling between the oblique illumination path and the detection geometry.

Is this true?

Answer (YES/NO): NO